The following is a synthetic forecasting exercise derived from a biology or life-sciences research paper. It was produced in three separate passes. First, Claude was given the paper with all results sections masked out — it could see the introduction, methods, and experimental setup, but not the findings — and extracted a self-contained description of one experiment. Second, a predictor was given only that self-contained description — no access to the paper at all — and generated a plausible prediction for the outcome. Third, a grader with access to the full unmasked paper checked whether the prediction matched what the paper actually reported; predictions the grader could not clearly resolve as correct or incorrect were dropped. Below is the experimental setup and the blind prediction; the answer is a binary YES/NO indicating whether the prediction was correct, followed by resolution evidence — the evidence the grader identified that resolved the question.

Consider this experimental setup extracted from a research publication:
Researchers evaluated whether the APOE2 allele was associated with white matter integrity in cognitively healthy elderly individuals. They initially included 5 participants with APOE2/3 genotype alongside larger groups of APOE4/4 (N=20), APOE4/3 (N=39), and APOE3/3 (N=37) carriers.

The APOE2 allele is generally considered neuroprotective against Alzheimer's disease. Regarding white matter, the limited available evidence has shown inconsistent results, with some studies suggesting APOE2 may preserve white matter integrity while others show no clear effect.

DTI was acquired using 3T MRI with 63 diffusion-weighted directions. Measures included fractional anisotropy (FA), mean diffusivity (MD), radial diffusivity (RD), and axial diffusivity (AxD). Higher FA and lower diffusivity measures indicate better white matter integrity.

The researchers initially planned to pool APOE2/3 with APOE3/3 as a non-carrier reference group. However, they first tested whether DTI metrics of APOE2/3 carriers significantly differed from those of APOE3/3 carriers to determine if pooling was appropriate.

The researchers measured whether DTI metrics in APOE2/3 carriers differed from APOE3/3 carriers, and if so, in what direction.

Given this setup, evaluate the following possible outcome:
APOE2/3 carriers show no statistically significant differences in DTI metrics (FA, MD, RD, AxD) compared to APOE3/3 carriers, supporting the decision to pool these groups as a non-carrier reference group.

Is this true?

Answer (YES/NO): NO